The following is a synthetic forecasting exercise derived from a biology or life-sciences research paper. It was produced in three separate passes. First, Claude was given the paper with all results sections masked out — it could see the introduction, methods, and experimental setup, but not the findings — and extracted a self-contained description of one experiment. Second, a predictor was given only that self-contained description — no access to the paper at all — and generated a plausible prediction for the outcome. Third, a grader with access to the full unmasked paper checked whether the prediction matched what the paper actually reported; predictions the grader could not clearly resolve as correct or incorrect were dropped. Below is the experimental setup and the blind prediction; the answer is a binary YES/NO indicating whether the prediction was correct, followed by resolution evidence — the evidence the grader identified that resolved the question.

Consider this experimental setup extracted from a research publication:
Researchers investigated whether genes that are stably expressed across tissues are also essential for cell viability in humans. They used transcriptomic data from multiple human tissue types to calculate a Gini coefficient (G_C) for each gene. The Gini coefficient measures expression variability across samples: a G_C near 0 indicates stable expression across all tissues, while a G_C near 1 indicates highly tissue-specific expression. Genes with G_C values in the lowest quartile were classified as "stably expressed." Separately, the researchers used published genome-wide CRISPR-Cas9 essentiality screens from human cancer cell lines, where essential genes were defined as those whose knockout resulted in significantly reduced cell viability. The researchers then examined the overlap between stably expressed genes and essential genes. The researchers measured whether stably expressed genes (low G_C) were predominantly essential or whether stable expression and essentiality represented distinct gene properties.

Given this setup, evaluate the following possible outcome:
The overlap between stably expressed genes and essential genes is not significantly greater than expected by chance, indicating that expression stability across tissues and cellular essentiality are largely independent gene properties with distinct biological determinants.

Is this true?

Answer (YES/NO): NO